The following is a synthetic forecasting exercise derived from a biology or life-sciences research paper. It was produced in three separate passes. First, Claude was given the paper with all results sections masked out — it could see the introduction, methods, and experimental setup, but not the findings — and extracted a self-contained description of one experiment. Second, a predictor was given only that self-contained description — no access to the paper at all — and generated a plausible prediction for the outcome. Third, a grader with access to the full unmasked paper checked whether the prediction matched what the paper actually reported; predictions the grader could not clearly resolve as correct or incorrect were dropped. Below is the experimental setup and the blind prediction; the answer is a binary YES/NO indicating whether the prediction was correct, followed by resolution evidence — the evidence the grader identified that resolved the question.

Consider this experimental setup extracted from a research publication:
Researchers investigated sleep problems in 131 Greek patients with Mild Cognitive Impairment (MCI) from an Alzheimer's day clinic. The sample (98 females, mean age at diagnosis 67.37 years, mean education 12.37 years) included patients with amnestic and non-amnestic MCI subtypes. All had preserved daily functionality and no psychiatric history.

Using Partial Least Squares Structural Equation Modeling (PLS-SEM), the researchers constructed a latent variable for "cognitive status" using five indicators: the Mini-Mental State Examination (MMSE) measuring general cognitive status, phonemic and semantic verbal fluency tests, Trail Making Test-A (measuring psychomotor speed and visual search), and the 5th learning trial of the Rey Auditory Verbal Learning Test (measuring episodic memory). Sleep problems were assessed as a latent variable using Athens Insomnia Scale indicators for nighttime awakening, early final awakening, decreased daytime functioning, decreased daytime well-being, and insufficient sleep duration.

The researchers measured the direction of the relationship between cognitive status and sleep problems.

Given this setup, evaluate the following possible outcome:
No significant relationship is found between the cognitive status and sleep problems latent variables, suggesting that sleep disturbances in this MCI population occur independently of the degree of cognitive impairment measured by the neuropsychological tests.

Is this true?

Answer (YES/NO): NO